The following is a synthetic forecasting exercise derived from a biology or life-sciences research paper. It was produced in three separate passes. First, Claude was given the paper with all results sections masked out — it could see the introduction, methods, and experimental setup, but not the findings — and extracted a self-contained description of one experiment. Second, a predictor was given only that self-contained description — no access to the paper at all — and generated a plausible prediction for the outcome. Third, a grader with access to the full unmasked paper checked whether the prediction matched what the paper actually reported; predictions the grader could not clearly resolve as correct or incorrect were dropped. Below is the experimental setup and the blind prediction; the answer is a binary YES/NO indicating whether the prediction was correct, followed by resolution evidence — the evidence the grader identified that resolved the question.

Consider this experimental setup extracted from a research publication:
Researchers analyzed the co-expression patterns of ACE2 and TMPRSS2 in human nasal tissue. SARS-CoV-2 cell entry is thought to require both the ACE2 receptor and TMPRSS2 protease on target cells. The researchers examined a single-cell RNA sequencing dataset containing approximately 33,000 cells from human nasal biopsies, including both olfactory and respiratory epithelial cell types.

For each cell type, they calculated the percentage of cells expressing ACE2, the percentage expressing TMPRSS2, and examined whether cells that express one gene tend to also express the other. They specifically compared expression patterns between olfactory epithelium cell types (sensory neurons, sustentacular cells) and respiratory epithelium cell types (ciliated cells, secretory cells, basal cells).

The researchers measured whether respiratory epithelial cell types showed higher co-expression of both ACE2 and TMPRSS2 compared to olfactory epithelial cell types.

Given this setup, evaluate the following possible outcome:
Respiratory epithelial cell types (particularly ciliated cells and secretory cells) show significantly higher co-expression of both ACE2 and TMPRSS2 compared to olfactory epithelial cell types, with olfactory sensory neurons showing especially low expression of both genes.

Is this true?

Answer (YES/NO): NO